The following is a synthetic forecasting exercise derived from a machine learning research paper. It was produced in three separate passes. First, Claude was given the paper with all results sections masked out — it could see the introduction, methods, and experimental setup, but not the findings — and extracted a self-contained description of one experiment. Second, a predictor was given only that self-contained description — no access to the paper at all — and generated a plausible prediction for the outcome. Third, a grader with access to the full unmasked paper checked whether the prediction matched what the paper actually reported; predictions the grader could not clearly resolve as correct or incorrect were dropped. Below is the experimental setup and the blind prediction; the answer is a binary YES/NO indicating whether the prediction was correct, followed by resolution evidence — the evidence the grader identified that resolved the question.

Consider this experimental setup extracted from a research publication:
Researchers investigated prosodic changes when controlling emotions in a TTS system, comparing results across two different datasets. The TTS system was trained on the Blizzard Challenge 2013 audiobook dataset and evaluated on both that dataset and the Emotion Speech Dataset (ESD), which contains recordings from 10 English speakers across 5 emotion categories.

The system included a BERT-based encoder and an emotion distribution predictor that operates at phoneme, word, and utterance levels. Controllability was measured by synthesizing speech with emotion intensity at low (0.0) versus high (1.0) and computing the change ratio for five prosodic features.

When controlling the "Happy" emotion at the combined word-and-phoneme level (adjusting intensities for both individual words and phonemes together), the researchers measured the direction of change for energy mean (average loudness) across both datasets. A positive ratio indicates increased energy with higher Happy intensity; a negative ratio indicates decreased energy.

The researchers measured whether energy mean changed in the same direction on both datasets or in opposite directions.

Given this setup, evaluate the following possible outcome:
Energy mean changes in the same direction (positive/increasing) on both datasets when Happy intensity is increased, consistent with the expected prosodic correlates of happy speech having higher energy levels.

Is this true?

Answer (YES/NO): NO